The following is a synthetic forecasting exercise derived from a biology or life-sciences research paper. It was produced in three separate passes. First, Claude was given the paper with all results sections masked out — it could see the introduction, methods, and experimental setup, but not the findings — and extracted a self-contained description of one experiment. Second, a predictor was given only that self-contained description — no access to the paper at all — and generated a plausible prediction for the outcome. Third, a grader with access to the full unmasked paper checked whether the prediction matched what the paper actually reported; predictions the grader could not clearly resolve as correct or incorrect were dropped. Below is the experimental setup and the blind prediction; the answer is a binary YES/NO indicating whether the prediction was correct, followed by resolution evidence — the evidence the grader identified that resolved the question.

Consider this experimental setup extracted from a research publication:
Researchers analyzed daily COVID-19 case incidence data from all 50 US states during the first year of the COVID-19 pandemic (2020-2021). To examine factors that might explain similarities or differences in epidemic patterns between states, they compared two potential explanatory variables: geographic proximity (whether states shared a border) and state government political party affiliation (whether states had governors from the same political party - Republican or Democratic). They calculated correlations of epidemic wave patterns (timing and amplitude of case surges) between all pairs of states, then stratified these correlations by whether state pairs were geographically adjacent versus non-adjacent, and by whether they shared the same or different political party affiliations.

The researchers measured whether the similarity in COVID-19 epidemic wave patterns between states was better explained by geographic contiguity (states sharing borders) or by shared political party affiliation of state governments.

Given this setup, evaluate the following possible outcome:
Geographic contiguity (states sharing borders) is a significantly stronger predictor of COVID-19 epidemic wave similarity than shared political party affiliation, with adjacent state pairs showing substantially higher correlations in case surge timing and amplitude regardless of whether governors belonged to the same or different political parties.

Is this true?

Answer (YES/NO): YES